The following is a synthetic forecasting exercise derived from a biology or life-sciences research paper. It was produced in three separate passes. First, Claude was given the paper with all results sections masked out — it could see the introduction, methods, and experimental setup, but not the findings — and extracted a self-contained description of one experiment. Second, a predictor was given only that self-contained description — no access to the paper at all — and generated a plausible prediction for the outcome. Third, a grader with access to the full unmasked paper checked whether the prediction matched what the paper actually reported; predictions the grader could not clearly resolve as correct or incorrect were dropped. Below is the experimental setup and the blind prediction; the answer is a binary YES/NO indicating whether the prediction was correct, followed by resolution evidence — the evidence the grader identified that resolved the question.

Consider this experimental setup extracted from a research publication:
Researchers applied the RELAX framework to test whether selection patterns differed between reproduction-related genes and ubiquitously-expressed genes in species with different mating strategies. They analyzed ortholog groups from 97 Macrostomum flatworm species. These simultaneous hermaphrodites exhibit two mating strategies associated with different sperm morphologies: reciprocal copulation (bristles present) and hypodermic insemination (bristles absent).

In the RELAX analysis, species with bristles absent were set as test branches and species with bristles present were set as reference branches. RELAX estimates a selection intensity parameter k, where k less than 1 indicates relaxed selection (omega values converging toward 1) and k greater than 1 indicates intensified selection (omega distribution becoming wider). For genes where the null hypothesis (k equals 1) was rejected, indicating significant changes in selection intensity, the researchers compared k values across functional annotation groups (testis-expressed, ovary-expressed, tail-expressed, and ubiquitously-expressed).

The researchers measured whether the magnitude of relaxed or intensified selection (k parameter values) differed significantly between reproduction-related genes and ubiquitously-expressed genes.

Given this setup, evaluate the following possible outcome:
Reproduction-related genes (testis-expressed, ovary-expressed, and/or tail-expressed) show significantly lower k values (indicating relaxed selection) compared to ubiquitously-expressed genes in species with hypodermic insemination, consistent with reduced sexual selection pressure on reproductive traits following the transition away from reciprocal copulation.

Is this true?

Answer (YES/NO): NO